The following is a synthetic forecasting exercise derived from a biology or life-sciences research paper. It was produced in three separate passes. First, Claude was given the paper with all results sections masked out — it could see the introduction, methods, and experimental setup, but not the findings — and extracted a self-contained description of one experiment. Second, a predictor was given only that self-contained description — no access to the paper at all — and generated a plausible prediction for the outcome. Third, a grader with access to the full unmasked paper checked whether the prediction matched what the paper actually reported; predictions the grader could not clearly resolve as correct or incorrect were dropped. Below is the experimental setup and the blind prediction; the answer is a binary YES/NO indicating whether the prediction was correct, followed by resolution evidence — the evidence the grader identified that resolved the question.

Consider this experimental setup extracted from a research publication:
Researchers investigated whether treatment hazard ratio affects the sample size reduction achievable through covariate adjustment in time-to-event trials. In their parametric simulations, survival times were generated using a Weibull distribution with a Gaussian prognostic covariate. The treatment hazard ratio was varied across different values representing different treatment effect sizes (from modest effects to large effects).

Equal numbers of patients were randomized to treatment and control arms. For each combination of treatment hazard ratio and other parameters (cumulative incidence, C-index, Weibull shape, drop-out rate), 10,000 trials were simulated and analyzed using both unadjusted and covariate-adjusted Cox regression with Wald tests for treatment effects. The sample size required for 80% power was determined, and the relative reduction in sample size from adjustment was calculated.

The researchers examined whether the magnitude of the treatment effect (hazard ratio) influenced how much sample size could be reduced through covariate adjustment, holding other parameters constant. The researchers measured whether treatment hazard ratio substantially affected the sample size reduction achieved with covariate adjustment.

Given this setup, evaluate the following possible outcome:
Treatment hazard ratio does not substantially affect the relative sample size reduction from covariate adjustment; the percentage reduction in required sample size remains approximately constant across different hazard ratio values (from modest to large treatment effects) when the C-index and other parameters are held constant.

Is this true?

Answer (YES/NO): YES